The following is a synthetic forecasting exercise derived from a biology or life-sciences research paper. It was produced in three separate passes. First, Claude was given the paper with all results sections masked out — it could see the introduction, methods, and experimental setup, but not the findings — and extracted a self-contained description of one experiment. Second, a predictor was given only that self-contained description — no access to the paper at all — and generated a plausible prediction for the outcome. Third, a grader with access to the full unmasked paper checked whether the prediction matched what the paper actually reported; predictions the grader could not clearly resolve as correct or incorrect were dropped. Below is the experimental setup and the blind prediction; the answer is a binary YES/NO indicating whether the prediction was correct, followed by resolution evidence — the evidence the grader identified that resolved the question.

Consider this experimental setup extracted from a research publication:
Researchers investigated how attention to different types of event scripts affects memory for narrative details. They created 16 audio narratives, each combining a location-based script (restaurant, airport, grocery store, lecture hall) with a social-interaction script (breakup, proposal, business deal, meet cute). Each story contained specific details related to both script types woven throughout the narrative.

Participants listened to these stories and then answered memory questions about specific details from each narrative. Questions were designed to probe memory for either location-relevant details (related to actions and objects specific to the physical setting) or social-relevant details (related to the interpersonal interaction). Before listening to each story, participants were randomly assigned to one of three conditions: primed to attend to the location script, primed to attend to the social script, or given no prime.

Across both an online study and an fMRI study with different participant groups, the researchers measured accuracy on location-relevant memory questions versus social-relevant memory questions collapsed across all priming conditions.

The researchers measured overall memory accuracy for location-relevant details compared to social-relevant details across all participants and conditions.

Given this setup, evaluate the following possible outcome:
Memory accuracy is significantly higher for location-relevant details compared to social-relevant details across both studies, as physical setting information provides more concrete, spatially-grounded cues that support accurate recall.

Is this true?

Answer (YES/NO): NO